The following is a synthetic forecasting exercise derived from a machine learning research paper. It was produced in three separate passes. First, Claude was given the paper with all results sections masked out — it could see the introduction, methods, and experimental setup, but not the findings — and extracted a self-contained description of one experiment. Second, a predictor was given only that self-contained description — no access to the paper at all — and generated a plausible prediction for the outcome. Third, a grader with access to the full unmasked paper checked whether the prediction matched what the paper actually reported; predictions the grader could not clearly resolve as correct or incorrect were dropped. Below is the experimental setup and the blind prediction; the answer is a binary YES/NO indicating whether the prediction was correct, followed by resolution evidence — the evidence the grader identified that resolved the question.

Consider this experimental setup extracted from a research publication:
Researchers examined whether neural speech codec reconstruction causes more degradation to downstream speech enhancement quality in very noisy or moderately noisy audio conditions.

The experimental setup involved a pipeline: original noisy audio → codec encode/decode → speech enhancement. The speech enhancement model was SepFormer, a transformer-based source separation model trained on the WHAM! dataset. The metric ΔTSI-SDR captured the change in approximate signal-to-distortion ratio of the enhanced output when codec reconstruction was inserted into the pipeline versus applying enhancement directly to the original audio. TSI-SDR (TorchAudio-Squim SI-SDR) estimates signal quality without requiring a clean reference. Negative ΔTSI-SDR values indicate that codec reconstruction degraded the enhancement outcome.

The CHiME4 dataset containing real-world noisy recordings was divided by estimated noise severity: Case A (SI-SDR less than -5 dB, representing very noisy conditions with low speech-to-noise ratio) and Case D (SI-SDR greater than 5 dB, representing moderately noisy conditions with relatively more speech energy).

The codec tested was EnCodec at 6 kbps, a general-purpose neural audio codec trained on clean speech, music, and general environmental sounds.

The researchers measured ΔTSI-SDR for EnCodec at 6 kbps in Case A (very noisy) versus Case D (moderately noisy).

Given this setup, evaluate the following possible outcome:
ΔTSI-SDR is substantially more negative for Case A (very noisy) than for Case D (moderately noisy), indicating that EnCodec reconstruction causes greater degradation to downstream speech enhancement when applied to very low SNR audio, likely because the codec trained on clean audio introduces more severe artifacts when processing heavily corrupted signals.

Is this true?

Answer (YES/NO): YES